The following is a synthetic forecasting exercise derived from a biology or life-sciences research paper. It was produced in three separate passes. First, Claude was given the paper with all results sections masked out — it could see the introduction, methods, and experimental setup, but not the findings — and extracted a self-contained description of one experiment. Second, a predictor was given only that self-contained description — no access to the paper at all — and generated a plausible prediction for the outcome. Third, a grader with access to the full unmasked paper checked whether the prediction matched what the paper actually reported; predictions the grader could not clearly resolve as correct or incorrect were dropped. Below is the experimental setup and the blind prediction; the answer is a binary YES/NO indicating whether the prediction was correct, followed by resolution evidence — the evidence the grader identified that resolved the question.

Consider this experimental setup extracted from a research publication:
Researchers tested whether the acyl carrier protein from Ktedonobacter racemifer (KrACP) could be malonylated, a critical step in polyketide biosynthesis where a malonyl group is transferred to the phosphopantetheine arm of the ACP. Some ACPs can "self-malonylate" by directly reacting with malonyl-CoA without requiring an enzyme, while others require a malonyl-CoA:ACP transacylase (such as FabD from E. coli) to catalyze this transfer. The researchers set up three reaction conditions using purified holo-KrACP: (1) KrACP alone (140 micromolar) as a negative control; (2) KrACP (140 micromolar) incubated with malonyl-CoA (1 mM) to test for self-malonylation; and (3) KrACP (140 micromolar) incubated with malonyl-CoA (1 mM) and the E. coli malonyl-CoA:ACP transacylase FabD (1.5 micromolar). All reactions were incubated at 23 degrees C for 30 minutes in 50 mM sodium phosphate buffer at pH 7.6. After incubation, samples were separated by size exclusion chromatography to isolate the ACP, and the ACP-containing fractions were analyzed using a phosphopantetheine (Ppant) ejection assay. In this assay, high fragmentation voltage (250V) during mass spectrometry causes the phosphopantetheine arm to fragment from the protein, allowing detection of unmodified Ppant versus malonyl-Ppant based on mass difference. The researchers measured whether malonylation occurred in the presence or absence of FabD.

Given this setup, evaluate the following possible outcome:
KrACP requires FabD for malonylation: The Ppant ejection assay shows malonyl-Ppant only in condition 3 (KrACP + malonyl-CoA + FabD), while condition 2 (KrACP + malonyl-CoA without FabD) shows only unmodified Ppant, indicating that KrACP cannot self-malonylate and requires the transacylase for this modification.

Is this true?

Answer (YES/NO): NO